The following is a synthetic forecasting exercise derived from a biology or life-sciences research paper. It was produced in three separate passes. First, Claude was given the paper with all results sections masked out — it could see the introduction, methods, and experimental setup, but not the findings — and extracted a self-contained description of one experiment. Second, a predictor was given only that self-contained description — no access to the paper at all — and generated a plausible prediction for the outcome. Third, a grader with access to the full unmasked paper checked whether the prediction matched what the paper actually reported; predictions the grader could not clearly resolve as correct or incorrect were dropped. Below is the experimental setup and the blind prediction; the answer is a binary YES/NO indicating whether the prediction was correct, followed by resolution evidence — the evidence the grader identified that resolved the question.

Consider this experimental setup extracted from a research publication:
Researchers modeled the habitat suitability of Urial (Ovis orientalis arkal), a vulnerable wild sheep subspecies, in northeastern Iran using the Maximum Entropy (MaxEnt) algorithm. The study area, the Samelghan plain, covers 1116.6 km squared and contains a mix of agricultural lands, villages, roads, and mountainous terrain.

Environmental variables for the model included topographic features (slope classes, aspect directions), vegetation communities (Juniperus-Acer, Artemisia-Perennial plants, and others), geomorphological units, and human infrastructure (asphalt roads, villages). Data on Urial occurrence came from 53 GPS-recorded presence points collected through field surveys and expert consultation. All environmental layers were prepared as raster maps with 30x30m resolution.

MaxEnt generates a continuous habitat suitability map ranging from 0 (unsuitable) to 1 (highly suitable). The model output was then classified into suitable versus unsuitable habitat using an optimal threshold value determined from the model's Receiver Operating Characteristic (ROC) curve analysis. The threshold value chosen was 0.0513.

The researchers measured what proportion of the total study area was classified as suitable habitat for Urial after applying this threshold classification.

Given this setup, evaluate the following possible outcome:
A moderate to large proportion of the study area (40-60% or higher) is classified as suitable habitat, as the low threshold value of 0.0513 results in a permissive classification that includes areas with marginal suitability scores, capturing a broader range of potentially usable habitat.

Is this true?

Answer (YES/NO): NO